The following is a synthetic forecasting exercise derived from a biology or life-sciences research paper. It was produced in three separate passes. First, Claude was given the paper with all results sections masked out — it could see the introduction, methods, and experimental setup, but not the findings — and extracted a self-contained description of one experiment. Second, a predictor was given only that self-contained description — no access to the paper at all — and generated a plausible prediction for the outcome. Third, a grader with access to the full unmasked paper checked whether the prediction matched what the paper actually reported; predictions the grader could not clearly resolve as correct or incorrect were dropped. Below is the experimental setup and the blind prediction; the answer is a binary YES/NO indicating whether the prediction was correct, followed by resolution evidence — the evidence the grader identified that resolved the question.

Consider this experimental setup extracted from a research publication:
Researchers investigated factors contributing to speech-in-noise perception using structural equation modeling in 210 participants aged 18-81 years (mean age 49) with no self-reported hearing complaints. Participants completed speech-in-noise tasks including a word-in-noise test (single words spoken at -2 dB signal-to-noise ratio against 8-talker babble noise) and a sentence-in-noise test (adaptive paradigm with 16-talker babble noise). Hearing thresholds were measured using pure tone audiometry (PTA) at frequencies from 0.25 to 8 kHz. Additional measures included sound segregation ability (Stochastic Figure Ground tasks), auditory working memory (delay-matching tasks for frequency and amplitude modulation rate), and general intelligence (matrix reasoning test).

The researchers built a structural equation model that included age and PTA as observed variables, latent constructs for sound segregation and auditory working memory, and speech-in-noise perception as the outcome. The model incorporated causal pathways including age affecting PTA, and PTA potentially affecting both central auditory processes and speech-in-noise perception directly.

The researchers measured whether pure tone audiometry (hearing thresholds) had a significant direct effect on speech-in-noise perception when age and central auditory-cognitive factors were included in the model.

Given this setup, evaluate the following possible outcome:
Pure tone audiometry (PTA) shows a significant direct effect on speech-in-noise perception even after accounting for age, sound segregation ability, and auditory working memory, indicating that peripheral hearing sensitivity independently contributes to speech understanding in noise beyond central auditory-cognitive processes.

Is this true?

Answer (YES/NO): NO